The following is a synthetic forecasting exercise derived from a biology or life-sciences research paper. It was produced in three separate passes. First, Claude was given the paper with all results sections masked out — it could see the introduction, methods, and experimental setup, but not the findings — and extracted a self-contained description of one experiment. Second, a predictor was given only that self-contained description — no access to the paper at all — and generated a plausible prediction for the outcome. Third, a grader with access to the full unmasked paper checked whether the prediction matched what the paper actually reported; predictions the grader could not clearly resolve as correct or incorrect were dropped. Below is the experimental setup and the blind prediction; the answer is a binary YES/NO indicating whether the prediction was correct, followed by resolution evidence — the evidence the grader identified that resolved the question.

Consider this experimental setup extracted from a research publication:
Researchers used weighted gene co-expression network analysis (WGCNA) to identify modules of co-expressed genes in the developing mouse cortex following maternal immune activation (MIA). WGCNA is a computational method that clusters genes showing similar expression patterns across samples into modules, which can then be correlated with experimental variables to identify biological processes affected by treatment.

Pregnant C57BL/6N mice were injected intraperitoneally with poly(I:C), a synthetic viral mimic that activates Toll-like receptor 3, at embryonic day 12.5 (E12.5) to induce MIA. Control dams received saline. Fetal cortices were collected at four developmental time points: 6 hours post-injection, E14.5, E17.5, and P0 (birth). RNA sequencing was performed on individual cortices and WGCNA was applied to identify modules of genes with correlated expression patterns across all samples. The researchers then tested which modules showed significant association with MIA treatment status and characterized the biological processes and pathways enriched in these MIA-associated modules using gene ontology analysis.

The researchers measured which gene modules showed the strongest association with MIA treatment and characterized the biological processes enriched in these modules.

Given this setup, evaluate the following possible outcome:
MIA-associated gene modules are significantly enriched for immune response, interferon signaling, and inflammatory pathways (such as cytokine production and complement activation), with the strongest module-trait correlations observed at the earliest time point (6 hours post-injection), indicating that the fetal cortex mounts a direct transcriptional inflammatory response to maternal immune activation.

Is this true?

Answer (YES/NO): NO